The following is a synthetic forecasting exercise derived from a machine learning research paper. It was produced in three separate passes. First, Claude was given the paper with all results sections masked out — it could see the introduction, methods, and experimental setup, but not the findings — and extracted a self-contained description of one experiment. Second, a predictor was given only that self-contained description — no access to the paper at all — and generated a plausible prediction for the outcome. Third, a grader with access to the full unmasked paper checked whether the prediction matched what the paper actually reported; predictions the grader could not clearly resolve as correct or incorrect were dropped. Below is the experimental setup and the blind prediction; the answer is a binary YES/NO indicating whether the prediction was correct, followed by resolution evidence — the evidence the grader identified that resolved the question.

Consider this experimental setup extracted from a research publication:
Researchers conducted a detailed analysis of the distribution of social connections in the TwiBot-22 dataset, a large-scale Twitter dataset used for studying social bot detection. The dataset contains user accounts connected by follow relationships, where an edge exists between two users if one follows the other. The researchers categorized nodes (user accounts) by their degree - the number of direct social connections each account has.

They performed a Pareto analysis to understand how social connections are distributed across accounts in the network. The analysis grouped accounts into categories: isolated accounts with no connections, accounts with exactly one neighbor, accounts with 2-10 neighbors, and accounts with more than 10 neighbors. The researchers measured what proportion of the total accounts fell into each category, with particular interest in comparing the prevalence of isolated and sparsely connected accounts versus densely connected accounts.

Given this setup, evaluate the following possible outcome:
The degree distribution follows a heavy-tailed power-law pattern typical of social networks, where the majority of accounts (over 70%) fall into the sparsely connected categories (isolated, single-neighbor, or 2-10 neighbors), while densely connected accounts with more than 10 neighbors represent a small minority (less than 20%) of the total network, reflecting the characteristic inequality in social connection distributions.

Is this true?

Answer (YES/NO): YES